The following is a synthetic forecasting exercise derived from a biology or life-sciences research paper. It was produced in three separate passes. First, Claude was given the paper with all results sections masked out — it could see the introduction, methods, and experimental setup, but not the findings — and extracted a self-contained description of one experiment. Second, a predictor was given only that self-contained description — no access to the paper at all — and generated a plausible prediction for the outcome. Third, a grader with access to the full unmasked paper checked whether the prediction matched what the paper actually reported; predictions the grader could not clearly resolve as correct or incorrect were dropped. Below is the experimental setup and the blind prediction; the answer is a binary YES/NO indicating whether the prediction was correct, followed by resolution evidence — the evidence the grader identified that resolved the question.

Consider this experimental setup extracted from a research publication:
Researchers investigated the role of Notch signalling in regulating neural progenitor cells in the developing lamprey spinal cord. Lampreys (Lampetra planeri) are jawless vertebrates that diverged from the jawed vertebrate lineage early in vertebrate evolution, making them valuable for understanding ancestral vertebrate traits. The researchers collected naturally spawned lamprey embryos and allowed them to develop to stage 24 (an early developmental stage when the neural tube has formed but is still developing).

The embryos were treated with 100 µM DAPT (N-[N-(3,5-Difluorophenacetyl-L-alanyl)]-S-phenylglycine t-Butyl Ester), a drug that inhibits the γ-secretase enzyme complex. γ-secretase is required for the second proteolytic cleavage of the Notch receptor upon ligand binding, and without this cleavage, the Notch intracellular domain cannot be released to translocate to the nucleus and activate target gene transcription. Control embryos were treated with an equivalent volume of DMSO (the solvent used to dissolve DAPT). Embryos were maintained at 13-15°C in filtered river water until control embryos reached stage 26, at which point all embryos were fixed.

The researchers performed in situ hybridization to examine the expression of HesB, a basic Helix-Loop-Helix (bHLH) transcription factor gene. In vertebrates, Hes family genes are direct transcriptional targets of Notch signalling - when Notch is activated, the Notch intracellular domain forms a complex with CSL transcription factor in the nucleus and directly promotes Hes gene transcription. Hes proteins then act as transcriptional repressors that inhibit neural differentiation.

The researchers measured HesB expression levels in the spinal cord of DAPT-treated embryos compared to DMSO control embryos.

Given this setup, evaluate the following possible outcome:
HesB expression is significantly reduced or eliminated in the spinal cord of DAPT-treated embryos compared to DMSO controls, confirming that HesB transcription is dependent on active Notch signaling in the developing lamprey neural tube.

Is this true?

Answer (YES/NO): YES